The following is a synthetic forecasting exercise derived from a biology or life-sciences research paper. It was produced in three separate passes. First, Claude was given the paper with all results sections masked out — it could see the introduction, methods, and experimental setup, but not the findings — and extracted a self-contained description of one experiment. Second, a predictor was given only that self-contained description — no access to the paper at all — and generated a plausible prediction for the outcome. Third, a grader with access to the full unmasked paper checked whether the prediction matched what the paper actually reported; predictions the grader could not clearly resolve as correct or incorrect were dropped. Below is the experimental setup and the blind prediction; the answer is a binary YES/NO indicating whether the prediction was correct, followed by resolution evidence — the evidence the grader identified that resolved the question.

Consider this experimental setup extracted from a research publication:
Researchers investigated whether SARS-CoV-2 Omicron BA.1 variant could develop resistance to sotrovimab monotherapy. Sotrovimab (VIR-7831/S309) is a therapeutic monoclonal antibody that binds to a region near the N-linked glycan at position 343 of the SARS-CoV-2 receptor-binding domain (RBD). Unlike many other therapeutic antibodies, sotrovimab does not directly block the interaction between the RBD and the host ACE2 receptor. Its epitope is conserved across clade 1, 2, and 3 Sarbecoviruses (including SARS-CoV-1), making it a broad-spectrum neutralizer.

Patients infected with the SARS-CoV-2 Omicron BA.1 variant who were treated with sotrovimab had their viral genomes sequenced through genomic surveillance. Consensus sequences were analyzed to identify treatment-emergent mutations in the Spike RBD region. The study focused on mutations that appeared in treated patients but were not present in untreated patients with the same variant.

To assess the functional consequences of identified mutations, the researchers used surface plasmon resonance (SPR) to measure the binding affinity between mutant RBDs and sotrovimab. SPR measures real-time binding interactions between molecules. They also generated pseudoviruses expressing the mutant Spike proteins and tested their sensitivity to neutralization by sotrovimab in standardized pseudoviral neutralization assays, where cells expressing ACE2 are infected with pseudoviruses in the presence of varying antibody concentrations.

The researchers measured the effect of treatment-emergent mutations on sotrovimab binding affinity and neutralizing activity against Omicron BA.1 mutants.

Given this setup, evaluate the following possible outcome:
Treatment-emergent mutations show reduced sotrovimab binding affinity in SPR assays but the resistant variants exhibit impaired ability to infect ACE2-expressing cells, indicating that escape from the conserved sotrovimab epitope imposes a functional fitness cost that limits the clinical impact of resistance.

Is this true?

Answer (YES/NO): NO